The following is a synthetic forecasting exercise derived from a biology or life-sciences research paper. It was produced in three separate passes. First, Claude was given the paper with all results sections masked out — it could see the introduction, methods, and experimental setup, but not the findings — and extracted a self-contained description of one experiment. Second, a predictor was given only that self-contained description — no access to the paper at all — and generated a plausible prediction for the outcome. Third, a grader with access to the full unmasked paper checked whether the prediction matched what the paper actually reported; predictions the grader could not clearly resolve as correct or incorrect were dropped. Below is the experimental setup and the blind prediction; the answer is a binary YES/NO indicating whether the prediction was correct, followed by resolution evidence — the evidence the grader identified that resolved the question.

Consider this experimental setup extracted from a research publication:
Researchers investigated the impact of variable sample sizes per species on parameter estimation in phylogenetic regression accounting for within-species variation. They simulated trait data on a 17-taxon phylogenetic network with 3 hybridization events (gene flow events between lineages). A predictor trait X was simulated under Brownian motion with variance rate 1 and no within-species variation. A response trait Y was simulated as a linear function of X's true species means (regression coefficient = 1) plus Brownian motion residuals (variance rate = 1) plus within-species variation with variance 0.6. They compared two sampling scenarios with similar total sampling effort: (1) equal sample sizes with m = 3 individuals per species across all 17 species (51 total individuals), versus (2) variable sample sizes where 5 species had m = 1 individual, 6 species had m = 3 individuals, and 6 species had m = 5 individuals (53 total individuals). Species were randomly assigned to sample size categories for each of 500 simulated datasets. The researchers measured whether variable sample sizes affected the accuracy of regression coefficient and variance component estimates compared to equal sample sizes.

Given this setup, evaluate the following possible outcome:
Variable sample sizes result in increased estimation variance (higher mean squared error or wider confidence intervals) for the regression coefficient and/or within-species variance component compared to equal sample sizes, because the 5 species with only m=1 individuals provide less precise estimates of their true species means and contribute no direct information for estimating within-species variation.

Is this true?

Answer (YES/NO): NO